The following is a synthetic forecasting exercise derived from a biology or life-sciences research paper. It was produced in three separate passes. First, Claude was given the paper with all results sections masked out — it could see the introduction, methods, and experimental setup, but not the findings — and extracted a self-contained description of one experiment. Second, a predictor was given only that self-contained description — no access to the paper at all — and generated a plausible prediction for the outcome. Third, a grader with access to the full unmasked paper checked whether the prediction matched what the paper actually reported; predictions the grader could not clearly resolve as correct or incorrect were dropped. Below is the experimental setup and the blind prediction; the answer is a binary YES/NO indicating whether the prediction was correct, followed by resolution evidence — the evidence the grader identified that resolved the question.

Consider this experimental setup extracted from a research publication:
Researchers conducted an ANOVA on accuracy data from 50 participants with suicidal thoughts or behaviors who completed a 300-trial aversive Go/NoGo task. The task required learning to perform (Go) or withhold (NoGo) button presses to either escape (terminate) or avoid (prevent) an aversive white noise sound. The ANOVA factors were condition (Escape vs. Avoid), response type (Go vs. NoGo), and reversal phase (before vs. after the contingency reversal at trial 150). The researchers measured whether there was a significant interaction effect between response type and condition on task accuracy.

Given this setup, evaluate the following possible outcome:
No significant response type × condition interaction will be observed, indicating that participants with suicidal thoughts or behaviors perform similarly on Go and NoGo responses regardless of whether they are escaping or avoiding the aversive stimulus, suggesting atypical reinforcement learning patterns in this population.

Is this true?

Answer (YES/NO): NO